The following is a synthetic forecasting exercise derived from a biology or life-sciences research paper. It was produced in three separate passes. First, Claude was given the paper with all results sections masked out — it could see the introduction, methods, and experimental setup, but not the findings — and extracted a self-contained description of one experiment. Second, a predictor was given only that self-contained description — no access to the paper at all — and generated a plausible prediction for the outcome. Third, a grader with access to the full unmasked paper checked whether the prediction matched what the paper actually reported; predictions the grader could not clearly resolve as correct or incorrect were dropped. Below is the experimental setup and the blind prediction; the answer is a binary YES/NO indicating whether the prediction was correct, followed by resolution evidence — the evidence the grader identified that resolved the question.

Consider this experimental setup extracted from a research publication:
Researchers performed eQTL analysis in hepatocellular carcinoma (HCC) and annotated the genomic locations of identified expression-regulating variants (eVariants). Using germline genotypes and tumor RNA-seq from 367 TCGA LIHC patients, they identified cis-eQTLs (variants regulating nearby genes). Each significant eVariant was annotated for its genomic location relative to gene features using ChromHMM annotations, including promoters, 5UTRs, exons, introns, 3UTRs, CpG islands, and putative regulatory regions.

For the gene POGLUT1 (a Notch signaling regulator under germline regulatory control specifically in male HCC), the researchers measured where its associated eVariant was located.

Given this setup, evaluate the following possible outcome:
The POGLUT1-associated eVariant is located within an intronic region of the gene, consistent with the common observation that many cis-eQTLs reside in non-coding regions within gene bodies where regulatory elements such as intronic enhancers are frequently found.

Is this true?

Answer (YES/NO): NO